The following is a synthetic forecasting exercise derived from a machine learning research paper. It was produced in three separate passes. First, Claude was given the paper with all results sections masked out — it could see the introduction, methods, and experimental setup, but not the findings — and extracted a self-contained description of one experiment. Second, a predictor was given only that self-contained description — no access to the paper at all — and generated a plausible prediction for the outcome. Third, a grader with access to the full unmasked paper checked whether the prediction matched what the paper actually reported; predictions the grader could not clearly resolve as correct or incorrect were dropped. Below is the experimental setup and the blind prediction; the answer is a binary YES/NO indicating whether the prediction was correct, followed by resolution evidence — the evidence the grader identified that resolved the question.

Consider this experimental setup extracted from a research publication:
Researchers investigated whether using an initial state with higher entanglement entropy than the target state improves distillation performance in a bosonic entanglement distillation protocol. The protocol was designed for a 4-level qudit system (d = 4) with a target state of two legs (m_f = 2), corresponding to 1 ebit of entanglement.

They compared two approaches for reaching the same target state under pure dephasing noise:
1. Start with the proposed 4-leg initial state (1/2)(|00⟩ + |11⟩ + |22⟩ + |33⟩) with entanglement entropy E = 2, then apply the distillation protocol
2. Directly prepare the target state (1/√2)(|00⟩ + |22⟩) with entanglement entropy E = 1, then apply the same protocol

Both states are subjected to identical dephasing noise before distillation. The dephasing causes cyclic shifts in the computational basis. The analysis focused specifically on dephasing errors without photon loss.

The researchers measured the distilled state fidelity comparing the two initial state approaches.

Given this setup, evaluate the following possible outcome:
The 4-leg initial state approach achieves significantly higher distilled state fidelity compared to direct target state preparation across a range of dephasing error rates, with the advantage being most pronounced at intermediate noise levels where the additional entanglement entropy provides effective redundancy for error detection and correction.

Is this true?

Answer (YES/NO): NO